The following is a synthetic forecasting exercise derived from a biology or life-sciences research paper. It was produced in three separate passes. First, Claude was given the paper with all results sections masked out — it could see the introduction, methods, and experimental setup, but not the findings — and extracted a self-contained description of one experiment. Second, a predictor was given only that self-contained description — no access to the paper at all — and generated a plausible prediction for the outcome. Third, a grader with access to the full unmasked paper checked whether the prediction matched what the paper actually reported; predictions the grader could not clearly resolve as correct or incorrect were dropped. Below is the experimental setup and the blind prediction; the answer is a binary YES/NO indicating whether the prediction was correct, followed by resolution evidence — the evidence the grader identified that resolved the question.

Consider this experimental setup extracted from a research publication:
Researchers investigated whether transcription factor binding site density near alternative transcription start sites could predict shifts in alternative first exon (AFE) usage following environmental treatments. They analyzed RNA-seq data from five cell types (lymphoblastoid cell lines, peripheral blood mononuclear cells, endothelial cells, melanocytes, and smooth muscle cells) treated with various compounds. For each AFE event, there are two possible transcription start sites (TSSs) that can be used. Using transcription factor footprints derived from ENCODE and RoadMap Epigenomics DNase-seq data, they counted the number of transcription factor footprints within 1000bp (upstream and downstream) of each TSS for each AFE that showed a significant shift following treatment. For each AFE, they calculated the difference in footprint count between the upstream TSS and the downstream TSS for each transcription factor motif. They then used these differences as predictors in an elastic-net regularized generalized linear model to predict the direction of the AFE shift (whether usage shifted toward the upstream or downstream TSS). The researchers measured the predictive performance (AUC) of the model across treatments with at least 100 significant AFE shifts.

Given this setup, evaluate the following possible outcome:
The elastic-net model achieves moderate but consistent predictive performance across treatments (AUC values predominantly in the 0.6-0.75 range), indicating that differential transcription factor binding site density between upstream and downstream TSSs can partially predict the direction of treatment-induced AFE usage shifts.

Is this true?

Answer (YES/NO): NO